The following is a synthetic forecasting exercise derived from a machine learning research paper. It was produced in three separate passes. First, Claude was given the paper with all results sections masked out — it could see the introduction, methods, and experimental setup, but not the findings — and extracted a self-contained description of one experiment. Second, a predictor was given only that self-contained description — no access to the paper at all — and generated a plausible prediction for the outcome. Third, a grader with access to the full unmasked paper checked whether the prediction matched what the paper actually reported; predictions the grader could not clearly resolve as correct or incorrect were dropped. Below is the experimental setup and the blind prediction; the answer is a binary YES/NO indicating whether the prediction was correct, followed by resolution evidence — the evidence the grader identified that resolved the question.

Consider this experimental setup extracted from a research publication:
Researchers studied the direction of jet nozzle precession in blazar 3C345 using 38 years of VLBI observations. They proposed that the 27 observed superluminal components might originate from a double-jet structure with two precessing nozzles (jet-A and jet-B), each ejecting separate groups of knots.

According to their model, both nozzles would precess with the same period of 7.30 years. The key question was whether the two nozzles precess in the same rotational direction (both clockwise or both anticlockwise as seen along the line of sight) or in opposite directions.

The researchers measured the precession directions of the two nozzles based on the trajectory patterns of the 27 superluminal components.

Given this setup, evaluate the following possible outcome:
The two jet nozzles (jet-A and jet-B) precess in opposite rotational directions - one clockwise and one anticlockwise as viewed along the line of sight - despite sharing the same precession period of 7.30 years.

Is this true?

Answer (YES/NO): NO